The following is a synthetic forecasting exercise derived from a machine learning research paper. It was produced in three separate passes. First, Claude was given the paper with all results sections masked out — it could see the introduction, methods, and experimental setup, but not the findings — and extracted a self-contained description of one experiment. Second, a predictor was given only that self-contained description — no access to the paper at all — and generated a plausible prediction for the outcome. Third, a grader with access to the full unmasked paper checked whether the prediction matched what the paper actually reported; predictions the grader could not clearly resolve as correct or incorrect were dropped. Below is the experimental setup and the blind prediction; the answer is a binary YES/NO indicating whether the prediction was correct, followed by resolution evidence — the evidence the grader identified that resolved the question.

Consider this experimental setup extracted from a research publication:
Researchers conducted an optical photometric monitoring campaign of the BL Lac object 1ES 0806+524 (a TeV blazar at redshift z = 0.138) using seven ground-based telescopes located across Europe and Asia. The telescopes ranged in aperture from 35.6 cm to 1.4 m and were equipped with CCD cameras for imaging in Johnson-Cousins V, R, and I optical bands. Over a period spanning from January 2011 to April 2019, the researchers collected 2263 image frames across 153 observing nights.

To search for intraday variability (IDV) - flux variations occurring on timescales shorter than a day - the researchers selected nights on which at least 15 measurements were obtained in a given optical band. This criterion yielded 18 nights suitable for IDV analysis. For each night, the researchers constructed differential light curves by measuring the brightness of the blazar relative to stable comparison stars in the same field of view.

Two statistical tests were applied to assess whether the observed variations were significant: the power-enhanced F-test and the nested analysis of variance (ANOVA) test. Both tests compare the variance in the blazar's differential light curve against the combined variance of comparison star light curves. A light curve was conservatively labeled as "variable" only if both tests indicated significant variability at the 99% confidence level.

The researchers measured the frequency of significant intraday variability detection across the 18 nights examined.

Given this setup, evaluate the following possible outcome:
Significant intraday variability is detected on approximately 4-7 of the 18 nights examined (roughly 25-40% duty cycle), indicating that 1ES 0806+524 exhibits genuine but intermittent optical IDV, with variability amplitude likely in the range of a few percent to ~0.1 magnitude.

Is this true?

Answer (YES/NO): NO